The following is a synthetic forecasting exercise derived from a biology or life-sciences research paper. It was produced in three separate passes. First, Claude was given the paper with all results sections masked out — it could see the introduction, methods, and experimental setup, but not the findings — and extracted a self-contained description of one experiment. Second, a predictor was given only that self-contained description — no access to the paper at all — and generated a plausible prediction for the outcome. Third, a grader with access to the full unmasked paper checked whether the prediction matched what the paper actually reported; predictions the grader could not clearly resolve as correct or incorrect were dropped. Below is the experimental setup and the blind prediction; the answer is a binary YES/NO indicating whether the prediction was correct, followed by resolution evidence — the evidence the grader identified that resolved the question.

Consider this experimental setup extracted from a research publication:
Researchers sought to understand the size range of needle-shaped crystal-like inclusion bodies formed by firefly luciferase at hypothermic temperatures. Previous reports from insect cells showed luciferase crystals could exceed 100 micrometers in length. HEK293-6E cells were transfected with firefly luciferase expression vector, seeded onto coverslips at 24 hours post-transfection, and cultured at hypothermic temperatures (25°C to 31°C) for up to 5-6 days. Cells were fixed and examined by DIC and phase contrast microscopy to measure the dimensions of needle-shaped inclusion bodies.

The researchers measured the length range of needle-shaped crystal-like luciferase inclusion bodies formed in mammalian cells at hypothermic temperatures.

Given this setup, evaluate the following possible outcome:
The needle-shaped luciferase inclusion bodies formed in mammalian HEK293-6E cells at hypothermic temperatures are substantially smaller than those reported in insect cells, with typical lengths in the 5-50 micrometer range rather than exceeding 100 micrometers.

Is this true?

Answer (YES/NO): NO